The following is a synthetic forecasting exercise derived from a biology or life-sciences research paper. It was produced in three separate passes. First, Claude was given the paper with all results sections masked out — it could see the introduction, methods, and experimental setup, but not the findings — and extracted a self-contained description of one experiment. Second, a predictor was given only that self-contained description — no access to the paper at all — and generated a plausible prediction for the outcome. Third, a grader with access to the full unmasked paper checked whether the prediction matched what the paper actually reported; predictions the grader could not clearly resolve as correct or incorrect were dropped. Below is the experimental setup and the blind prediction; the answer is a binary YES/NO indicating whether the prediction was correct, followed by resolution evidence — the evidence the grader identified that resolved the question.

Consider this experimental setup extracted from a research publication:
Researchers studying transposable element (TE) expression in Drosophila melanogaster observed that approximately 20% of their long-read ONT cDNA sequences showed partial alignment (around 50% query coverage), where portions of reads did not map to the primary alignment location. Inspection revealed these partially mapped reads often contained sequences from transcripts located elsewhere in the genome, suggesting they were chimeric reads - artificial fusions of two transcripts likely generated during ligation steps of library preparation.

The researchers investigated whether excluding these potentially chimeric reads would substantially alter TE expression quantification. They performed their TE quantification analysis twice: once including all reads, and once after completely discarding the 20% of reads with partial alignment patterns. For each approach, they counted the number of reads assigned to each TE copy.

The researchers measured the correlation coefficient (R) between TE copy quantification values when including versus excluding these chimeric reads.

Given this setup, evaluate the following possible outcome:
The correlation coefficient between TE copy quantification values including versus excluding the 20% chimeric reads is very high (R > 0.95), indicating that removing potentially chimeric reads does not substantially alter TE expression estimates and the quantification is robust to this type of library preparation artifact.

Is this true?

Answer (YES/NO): YES